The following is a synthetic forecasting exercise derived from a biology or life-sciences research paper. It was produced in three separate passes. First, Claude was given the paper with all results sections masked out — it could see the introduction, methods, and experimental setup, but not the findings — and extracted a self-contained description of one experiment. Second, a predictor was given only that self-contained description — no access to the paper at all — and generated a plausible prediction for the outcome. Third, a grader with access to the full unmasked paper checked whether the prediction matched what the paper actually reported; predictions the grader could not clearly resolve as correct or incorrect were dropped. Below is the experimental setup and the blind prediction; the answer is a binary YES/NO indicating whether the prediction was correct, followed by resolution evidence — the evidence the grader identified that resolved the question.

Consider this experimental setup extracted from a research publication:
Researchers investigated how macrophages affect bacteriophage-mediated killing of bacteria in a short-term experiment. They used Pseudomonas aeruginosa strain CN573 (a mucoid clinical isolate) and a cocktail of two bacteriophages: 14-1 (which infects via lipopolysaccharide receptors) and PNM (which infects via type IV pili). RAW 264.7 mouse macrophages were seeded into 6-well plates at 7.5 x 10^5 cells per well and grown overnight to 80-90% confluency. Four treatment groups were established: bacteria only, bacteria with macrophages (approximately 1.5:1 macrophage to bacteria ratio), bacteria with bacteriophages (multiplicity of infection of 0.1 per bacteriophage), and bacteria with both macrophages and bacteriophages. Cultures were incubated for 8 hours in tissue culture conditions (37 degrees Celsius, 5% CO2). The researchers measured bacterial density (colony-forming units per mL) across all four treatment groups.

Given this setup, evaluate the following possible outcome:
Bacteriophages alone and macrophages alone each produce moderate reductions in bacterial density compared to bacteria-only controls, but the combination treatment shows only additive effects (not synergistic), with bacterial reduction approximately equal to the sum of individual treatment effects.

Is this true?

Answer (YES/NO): NO